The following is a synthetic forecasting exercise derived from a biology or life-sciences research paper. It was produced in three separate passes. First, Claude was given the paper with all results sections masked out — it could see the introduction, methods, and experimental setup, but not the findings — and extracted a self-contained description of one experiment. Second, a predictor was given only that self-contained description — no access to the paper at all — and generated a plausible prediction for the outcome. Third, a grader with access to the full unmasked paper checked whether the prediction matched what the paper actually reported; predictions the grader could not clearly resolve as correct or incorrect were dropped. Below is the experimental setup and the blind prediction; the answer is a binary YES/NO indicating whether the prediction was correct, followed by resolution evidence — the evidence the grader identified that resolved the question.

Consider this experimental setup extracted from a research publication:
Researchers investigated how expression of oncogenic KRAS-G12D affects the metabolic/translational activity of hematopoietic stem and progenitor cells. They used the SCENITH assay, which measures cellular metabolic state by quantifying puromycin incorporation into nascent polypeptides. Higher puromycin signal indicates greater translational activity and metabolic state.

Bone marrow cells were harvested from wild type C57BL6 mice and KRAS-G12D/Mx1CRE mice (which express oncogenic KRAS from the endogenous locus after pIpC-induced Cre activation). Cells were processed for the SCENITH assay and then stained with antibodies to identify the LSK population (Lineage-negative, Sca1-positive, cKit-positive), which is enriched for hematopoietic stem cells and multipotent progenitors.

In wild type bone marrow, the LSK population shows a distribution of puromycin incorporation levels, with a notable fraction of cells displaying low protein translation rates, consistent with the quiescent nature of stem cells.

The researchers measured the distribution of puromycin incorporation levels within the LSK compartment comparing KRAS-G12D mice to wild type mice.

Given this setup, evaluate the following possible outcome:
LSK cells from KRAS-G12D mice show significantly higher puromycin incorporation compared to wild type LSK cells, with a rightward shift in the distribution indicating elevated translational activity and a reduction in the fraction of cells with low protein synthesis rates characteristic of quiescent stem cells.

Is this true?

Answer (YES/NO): YES